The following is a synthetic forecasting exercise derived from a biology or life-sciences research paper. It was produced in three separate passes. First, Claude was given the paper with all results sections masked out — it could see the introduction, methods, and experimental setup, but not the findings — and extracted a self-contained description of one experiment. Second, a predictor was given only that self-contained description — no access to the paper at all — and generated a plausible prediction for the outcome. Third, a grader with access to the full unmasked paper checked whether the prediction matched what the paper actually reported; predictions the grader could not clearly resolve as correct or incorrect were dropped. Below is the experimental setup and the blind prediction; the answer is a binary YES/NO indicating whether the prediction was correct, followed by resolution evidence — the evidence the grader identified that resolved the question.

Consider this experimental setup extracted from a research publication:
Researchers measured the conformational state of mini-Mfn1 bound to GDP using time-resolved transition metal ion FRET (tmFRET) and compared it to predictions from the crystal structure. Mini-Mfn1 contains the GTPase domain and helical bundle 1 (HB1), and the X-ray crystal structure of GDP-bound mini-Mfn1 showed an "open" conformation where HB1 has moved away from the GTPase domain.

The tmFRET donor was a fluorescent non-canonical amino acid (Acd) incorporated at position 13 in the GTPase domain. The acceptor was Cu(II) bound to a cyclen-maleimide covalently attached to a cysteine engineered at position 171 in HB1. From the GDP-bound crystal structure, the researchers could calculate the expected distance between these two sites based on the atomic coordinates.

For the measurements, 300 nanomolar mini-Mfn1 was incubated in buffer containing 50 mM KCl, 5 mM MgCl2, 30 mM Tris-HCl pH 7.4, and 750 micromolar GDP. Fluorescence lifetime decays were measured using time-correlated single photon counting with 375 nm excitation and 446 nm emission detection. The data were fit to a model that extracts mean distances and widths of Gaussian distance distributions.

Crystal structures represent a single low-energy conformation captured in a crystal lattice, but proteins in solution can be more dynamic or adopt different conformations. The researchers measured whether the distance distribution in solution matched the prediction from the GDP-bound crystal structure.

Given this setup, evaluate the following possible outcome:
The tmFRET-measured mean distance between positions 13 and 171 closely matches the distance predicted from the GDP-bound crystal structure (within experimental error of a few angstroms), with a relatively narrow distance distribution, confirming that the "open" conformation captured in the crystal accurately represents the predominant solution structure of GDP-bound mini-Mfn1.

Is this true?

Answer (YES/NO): YES